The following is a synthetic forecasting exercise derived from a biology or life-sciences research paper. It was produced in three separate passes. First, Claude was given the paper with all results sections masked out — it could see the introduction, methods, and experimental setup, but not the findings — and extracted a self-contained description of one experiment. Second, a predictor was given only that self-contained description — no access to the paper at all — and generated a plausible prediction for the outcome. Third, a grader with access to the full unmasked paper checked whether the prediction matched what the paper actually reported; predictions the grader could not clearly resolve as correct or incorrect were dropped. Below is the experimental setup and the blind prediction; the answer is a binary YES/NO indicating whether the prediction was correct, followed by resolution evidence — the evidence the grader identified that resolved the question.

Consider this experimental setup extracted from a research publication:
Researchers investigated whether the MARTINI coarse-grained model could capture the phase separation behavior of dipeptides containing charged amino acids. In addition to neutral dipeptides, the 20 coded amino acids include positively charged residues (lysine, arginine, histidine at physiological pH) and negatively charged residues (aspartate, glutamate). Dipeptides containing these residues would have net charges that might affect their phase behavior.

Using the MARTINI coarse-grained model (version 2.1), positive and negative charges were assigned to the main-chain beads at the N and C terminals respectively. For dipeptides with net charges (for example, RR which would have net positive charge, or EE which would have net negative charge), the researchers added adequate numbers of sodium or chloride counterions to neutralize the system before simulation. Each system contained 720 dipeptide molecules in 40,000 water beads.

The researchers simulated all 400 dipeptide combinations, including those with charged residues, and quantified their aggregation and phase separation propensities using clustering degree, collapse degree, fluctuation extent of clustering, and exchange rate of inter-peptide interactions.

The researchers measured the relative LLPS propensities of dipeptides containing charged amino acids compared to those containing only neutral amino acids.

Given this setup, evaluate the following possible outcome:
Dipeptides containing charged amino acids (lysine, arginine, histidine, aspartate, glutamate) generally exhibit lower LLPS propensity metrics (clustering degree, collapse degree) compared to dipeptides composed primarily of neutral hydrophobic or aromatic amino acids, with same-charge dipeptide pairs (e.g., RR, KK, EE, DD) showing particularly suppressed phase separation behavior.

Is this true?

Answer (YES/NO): NO